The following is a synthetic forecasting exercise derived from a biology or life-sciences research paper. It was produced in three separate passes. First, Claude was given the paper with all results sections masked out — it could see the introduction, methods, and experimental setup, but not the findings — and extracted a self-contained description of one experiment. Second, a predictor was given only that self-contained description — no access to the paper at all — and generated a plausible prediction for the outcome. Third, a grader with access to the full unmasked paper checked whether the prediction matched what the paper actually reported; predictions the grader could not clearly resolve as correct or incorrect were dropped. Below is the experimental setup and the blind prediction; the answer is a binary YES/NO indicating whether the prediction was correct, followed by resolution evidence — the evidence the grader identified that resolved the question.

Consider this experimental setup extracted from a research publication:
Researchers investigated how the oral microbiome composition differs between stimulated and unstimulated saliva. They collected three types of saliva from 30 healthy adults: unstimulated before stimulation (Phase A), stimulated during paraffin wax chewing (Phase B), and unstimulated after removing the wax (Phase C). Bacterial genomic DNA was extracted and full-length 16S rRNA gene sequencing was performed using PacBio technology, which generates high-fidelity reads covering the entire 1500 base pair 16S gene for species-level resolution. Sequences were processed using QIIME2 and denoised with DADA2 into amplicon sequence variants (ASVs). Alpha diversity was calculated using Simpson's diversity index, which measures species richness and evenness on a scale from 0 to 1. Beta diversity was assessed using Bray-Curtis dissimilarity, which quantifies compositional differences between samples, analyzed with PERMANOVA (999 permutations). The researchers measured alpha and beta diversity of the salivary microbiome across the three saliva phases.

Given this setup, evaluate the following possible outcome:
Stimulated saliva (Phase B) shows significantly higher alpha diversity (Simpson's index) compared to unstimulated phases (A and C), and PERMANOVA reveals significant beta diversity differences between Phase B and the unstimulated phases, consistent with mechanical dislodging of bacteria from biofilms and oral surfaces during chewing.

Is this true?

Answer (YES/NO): NO